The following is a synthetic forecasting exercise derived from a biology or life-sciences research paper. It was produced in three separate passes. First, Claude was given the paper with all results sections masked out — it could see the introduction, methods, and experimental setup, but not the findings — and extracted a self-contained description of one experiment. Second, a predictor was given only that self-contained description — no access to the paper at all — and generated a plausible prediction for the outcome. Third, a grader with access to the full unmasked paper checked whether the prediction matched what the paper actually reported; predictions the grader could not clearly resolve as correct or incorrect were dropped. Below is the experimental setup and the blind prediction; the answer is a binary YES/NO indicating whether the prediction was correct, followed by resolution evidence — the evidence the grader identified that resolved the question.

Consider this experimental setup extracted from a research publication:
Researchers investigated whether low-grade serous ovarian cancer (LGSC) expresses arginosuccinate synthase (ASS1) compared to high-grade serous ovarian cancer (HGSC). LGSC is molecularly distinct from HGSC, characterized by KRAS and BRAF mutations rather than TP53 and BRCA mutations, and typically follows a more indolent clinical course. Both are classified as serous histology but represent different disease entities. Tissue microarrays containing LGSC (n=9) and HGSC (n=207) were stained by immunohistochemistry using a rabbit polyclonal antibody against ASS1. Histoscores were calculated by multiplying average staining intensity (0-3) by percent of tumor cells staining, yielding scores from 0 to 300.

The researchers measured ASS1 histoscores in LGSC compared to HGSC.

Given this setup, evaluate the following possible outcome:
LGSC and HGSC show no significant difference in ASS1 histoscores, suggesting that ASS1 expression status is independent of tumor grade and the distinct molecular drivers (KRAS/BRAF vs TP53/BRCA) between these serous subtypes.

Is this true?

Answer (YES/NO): YES